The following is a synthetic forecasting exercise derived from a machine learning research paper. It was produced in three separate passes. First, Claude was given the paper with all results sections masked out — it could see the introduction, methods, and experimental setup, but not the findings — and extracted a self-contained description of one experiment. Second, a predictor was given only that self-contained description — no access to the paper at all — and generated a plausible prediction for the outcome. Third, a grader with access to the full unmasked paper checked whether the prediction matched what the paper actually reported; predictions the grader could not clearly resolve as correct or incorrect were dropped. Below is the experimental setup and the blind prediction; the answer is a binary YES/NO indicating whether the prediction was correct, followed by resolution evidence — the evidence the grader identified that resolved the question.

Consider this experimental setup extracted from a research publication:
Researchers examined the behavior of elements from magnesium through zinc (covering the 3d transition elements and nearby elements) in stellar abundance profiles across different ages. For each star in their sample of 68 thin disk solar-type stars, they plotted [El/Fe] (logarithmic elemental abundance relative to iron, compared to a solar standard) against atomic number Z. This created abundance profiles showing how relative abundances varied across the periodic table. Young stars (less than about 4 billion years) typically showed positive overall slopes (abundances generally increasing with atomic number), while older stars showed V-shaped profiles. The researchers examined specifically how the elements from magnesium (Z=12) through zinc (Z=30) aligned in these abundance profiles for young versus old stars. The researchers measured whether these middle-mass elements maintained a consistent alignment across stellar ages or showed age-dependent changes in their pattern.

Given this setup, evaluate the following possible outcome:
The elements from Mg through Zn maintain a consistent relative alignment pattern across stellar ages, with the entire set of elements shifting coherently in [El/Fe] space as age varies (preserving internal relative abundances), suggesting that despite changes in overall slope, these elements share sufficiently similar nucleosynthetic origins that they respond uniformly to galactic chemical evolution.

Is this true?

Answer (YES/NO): NO